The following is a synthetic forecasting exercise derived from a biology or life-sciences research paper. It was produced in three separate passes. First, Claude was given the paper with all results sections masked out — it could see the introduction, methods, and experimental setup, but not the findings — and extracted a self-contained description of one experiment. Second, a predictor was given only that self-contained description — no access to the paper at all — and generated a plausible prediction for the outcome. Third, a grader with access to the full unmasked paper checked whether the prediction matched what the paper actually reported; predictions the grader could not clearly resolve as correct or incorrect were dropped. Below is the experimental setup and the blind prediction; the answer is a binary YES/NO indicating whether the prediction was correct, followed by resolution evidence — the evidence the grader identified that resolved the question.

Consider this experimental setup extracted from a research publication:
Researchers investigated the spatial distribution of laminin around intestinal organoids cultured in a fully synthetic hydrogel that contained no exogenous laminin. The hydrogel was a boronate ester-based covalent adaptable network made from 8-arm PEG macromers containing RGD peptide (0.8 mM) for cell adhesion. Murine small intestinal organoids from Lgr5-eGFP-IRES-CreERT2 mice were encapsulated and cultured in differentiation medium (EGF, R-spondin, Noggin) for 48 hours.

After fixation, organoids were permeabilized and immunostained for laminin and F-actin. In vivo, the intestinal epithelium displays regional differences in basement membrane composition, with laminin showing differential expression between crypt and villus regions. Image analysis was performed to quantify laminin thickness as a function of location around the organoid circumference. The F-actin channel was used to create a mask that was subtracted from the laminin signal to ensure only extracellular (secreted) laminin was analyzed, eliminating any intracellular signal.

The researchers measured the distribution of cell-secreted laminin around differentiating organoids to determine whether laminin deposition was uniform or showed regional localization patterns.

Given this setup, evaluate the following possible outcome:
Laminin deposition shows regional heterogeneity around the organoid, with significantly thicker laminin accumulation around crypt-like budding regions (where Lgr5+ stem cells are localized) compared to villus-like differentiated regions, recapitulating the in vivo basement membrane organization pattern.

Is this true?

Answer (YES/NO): YES